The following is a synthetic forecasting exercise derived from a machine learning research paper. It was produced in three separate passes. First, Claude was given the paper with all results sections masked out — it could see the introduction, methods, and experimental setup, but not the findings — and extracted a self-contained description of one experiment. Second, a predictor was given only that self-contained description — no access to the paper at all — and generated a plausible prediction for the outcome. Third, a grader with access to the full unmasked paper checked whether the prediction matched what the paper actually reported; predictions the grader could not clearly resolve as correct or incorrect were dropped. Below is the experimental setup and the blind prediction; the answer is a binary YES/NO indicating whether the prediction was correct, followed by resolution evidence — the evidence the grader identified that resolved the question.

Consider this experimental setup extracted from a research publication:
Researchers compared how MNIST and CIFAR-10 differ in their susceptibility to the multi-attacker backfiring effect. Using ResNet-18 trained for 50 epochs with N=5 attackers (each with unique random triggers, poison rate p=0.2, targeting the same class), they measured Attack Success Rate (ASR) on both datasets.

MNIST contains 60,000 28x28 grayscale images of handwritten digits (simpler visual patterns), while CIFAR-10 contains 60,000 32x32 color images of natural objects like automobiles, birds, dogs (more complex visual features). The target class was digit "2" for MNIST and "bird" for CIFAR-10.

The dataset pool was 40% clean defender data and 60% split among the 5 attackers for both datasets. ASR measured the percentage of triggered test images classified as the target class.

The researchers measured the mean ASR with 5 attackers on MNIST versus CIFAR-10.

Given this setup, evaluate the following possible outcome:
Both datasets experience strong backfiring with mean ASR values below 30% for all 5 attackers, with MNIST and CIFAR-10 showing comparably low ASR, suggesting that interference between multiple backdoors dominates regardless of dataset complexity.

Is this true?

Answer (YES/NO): YES